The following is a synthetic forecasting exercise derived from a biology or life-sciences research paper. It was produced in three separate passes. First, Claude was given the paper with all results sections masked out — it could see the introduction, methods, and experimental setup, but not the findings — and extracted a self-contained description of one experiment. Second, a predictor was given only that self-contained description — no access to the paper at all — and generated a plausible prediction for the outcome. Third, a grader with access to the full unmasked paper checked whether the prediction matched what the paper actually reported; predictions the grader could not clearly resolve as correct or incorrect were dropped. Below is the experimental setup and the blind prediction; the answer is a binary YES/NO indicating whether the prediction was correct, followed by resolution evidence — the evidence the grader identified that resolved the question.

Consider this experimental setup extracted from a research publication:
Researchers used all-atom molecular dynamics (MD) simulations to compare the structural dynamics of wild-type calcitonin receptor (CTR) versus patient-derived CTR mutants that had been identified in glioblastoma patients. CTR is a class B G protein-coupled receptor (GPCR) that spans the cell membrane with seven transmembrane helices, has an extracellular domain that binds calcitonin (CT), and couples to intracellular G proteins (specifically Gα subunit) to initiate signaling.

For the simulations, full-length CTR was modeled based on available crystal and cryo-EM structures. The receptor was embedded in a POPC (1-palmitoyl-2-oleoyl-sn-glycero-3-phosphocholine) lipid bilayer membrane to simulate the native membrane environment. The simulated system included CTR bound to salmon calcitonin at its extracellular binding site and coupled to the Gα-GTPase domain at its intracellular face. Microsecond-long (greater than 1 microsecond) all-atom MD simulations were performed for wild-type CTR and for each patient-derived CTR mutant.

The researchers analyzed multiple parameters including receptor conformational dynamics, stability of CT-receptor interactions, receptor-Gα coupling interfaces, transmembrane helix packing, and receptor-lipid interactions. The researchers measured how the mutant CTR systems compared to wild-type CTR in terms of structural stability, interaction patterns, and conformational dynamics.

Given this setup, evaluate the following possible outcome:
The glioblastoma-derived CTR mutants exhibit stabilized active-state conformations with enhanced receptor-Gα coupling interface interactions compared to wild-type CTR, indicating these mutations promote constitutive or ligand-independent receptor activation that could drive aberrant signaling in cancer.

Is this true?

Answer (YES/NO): NO